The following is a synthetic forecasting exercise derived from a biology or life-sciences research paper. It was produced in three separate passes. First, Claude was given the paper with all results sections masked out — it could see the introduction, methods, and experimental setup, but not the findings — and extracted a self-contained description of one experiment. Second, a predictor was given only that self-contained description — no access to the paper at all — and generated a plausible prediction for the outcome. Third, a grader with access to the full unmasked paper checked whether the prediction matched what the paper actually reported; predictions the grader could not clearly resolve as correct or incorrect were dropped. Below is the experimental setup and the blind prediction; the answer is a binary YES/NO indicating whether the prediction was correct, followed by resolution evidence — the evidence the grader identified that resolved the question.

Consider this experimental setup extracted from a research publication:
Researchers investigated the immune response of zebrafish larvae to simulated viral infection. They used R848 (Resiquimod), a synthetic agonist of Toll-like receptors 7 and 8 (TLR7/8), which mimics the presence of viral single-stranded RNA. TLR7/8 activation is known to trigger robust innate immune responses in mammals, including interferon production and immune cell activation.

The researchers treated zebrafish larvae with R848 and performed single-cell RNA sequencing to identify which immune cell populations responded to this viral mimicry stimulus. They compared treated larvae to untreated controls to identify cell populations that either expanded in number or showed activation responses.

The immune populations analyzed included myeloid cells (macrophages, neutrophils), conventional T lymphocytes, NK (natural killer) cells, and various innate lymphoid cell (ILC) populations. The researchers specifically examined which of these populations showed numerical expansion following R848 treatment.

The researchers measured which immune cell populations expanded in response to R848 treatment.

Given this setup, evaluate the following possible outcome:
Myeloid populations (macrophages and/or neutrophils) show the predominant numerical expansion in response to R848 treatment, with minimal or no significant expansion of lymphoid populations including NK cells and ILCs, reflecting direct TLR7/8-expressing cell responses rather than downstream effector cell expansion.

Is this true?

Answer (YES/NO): NO